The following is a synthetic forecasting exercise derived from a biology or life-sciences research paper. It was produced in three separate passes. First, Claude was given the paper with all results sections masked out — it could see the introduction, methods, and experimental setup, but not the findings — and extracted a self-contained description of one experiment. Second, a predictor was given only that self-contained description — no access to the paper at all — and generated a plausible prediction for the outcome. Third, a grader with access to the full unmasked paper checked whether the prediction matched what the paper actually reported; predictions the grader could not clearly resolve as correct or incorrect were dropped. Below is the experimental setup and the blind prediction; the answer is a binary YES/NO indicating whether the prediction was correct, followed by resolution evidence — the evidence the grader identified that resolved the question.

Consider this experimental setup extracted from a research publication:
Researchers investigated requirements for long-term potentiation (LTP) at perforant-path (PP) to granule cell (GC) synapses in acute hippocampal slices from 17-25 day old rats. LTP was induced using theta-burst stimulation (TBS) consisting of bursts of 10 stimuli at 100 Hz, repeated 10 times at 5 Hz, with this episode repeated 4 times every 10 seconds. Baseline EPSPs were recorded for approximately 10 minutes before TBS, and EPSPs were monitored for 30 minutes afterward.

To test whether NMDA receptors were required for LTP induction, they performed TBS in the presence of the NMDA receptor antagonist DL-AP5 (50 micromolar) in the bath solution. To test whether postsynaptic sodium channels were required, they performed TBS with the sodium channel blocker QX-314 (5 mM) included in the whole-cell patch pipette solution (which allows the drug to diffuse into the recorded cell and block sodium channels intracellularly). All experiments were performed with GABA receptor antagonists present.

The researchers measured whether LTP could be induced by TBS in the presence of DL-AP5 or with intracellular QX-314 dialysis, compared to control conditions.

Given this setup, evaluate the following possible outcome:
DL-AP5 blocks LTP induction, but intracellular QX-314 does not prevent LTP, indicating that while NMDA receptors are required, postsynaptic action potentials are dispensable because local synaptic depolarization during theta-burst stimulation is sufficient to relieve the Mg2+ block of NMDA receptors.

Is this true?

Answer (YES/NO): NO